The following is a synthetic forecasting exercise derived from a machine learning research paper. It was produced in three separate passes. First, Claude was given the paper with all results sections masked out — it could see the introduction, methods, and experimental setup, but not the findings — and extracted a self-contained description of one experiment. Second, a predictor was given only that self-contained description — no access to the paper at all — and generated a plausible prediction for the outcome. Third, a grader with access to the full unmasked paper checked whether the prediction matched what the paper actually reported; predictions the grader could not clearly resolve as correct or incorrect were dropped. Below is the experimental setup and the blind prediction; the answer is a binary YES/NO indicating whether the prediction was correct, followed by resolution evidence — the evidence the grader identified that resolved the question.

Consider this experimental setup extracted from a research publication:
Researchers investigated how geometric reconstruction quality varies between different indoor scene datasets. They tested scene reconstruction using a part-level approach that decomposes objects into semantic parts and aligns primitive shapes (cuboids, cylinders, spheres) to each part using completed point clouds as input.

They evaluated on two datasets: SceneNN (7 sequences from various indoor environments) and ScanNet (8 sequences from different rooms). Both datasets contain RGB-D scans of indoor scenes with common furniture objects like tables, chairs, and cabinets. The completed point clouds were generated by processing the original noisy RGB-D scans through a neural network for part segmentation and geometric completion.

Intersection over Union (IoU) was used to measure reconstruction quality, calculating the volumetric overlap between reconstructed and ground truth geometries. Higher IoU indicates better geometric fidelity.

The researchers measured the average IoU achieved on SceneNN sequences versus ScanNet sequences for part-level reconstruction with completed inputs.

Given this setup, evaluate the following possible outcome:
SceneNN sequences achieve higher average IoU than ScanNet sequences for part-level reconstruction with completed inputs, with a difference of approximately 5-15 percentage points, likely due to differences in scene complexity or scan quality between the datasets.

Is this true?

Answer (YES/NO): NO